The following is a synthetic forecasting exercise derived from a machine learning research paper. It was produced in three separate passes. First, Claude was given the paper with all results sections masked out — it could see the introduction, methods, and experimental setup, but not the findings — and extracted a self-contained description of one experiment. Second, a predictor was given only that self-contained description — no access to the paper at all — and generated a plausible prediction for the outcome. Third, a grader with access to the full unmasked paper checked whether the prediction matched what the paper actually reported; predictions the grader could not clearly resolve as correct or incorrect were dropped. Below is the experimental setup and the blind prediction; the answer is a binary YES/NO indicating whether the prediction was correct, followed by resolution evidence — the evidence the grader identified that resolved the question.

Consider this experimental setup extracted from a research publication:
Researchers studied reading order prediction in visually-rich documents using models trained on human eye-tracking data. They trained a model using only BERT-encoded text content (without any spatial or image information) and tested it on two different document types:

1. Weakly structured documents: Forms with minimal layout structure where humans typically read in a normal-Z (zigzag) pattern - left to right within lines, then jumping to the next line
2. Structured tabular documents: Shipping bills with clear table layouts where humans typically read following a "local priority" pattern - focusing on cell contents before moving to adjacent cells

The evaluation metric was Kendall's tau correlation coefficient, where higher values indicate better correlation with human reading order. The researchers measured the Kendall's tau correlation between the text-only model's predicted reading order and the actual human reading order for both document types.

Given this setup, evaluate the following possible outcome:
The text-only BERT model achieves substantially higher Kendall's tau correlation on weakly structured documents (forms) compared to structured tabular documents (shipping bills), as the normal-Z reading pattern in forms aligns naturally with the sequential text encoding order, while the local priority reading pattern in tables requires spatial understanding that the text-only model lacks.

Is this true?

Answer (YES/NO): NO